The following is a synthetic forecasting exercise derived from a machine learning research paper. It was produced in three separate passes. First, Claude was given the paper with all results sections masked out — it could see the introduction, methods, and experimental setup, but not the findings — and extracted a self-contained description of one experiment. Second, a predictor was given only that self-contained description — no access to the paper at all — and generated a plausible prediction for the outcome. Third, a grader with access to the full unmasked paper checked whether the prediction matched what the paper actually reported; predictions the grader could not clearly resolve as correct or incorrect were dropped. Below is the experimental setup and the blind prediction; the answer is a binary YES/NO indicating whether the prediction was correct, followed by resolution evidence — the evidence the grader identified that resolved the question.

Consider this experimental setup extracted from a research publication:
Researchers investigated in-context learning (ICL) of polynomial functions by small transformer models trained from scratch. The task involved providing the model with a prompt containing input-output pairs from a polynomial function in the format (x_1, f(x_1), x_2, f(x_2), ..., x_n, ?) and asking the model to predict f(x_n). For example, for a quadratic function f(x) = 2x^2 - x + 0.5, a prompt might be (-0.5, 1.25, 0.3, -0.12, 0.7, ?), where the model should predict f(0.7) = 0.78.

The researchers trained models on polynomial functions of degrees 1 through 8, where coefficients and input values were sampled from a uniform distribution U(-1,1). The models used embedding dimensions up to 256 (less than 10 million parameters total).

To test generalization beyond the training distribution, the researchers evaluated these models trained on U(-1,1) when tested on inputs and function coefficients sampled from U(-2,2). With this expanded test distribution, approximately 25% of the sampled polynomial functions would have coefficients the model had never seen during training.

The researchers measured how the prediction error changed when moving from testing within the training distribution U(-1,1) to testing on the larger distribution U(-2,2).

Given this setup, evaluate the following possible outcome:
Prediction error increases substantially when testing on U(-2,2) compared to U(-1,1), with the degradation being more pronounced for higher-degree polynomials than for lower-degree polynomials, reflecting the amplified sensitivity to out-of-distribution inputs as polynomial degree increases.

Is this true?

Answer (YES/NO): NO